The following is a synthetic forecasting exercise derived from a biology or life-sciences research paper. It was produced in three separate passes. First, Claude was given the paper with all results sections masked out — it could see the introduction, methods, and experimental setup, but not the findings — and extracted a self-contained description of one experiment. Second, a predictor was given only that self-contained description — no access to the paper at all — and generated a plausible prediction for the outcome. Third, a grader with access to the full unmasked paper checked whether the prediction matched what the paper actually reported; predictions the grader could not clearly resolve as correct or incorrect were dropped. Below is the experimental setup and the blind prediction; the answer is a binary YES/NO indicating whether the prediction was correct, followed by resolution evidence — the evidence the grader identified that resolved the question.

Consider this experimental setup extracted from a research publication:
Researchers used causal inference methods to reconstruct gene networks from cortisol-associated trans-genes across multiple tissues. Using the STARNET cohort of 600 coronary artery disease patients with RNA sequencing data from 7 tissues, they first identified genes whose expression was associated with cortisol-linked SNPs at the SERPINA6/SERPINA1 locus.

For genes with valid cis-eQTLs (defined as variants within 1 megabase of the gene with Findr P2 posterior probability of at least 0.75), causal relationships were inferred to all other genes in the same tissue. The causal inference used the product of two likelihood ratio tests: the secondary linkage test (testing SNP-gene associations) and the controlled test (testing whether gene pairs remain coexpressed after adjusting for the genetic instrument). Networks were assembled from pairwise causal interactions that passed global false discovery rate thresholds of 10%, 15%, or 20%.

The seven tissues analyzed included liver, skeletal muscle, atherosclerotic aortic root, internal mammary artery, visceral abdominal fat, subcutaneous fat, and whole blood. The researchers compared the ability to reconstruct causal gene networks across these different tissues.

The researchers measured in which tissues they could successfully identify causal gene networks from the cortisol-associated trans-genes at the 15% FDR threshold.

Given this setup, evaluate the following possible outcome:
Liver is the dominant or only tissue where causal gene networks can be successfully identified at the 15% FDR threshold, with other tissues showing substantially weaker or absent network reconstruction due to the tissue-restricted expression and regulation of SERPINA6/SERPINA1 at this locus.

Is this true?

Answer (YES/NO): NO